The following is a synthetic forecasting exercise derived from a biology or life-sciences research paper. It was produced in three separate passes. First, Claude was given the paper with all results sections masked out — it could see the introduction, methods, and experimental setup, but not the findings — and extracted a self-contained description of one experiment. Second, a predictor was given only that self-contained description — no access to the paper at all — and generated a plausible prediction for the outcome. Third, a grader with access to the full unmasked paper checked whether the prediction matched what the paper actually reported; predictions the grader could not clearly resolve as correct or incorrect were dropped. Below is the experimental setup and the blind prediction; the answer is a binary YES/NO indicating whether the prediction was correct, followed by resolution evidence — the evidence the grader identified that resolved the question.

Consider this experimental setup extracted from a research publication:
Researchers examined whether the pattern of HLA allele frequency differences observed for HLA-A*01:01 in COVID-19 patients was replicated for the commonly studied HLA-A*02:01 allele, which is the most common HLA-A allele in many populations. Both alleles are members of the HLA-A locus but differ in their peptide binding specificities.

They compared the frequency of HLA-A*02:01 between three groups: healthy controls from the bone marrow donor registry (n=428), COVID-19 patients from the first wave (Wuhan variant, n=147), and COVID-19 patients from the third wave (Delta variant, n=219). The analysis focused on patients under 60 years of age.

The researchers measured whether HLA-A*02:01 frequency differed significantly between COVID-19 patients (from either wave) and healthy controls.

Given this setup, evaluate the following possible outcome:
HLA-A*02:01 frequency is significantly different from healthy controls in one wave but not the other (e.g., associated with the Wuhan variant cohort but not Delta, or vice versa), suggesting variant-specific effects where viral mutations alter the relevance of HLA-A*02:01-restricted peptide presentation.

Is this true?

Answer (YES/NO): NO